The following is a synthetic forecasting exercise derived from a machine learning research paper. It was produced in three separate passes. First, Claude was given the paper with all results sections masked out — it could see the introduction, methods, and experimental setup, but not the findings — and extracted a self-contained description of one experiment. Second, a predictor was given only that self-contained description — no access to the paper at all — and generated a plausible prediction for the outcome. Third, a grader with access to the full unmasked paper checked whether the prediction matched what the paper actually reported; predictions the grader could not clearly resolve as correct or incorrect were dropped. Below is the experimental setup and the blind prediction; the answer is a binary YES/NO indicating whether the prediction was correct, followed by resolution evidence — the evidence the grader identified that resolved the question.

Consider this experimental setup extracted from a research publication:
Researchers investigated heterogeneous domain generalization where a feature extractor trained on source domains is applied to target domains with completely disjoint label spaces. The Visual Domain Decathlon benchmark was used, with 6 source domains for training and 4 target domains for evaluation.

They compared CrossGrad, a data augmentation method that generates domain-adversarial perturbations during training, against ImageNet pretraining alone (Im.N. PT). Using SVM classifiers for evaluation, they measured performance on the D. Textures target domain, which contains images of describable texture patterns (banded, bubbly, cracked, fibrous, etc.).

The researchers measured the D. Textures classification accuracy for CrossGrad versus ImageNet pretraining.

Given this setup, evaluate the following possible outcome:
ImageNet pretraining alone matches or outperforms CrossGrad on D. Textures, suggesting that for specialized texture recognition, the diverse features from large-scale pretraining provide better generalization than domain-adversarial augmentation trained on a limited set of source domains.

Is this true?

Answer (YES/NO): YES